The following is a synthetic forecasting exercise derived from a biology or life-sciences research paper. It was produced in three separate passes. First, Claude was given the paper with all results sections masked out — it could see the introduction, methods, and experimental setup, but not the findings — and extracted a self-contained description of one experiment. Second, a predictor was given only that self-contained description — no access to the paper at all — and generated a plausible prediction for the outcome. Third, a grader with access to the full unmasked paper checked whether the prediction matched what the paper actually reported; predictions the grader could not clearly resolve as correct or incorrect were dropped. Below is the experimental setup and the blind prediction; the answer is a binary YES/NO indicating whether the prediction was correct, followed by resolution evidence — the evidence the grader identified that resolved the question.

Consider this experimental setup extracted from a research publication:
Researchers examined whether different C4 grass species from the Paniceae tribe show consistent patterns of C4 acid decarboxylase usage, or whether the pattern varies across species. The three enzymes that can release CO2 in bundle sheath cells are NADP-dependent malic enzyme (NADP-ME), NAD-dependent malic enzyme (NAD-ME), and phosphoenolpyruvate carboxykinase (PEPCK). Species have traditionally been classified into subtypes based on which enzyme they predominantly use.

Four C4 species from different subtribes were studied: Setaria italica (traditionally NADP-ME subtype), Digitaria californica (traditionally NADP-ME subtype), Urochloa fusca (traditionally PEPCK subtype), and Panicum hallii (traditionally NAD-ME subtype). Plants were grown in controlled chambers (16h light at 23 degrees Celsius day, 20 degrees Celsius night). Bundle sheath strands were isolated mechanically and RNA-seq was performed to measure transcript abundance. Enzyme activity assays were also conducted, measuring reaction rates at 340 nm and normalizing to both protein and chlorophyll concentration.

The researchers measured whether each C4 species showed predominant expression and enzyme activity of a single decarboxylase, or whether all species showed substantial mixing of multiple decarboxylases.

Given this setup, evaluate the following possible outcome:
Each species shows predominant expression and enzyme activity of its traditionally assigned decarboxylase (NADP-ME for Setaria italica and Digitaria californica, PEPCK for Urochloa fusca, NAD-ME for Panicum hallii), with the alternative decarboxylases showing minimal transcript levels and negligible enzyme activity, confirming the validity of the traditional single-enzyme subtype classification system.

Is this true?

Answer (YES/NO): NO